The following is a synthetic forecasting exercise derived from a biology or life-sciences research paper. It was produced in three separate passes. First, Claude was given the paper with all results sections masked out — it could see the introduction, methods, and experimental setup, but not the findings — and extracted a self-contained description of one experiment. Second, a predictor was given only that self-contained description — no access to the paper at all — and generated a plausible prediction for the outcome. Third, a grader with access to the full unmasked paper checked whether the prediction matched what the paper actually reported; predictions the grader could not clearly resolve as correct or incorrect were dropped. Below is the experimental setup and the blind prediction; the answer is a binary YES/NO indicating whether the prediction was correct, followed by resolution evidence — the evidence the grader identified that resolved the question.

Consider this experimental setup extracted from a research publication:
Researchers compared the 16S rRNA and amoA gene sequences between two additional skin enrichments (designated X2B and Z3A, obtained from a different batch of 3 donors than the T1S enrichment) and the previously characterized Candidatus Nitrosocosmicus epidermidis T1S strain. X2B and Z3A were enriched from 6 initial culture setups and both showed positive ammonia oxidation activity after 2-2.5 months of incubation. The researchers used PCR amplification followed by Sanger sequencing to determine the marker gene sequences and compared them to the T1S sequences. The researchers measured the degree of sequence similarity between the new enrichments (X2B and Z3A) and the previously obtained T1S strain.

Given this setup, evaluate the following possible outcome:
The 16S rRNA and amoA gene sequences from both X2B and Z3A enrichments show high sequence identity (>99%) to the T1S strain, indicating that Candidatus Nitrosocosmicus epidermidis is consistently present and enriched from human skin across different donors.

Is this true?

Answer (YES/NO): YES